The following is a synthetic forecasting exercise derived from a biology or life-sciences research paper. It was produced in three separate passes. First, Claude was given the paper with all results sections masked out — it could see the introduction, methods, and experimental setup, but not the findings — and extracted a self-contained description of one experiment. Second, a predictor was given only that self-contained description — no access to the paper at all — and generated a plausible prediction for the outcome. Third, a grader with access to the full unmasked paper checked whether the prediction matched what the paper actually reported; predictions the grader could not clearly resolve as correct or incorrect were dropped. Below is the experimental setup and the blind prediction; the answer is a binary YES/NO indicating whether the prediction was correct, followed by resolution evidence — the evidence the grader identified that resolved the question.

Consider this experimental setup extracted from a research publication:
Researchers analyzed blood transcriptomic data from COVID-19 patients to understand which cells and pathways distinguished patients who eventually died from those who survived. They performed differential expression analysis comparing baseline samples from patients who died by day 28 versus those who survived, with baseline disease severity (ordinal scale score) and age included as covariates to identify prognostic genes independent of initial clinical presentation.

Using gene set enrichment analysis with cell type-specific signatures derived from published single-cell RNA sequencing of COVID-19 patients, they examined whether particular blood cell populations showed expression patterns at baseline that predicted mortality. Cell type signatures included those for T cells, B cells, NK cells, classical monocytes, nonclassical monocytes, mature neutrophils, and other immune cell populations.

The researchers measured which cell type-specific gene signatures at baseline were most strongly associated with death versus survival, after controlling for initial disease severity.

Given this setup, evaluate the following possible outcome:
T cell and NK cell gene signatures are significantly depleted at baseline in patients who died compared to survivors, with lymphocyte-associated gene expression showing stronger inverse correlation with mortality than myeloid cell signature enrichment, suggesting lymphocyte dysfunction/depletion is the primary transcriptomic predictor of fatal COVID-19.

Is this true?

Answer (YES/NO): NO